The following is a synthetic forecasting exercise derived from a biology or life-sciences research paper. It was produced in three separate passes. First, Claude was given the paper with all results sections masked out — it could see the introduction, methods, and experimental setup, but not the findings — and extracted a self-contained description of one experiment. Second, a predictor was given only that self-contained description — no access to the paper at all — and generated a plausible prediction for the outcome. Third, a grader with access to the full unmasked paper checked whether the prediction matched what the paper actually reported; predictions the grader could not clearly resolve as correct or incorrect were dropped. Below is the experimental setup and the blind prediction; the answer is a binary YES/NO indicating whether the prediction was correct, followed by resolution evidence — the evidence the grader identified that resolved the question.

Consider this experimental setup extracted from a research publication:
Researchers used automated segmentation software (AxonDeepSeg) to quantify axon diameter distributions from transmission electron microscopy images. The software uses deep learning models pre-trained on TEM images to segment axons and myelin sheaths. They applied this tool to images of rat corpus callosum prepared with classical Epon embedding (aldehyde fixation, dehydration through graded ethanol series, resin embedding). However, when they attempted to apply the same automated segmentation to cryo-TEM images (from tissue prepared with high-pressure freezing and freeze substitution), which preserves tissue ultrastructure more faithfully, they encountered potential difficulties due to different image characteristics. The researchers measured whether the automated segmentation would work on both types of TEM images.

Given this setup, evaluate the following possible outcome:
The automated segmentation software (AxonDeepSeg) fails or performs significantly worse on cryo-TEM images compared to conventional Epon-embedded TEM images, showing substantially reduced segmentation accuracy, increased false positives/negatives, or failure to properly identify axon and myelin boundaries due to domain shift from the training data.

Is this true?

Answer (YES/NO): YES